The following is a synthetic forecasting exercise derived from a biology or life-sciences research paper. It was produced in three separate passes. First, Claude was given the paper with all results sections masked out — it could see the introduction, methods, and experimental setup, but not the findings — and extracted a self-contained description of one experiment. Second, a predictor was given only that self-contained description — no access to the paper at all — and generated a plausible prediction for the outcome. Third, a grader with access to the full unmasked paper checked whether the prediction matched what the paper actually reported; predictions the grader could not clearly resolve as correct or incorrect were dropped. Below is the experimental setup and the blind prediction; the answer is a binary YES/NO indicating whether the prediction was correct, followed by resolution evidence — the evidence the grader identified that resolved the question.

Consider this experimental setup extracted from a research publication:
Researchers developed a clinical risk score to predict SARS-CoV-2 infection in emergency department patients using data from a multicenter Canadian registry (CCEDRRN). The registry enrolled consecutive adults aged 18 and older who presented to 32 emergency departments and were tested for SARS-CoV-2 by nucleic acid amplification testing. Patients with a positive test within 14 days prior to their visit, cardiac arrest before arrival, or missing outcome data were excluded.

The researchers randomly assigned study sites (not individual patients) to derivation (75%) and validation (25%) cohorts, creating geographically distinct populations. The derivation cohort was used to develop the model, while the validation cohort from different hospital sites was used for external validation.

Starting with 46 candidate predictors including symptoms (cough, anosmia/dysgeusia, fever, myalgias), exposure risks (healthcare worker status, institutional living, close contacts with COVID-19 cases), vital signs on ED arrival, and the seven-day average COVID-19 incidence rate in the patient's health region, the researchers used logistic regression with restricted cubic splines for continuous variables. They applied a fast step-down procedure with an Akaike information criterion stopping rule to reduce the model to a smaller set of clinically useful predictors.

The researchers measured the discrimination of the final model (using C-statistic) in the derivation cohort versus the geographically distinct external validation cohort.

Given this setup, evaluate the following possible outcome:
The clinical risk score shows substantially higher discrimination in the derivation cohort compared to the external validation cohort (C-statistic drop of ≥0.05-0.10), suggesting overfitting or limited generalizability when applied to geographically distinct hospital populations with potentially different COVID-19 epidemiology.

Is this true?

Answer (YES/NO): NO